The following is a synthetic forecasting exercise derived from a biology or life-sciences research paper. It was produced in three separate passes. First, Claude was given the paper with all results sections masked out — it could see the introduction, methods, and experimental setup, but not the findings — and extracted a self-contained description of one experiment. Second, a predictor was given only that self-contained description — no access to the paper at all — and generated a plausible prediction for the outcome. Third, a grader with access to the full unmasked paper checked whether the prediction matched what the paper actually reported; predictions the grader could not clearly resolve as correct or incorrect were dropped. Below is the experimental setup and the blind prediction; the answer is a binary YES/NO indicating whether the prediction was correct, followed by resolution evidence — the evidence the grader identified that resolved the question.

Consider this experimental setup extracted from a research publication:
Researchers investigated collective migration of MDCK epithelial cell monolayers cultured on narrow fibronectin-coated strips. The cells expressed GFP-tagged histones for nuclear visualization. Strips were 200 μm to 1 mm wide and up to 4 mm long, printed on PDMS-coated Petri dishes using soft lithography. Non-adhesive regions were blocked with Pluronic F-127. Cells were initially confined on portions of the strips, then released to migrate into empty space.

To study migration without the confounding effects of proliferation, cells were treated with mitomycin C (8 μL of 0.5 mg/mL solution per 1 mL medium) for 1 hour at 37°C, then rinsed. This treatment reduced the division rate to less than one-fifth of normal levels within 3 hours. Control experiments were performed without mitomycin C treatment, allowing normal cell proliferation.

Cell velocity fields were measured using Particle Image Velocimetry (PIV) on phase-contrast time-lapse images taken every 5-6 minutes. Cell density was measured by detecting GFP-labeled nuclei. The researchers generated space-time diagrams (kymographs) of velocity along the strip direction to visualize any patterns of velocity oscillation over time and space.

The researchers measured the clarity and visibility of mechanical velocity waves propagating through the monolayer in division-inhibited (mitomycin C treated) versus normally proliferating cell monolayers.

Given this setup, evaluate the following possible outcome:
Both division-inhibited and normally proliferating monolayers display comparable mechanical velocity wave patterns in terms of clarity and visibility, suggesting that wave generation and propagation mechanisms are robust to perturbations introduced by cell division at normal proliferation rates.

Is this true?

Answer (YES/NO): NO